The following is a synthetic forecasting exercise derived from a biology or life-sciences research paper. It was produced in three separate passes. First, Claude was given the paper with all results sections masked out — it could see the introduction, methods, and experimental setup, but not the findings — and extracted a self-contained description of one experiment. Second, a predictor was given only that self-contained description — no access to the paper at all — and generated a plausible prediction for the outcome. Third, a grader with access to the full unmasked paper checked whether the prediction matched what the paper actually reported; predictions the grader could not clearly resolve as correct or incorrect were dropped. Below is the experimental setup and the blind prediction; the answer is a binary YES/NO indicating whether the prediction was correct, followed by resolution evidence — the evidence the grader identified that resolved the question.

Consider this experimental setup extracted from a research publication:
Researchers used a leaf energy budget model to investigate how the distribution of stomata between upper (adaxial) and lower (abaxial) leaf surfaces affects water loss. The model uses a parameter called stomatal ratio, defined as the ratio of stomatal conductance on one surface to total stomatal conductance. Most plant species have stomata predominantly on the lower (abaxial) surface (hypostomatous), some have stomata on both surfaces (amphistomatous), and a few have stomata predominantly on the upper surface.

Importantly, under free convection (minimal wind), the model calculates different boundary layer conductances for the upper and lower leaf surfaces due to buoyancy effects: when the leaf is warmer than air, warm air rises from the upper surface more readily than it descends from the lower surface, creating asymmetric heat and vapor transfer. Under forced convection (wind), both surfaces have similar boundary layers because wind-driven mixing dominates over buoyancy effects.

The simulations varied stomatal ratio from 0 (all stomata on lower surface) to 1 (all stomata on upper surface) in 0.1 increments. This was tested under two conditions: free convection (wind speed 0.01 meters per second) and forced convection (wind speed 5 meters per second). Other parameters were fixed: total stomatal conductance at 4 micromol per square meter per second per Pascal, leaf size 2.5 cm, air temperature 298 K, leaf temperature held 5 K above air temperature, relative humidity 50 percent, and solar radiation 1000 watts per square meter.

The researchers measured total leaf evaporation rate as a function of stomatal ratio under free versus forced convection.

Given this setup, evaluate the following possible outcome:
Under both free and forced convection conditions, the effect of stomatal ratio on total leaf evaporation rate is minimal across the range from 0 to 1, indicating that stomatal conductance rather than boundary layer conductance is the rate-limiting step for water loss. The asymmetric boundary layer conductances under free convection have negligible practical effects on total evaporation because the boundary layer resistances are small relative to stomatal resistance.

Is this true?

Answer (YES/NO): NO